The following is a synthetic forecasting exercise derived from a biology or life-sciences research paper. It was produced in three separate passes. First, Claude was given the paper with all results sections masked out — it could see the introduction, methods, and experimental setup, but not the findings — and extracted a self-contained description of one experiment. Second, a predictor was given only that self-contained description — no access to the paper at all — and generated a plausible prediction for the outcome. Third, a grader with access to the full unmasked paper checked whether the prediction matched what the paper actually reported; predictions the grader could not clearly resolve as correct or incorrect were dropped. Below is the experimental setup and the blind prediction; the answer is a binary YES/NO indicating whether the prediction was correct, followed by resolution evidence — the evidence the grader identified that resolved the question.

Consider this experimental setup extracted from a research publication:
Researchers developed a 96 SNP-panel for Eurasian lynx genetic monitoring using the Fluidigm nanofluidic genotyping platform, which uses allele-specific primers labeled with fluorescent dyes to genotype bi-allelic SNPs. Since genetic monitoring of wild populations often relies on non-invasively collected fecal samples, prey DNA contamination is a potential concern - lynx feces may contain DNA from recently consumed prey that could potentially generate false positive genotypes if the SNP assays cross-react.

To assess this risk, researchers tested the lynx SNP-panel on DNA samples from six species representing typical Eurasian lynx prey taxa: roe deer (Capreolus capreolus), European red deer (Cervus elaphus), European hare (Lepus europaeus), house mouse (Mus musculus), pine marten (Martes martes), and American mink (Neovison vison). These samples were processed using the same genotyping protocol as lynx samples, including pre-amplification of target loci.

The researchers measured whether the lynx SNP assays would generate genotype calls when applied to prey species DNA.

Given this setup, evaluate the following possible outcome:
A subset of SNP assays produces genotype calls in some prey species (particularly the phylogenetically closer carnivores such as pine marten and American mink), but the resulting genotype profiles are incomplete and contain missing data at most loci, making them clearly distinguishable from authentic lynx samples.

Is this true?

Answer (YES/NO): YES